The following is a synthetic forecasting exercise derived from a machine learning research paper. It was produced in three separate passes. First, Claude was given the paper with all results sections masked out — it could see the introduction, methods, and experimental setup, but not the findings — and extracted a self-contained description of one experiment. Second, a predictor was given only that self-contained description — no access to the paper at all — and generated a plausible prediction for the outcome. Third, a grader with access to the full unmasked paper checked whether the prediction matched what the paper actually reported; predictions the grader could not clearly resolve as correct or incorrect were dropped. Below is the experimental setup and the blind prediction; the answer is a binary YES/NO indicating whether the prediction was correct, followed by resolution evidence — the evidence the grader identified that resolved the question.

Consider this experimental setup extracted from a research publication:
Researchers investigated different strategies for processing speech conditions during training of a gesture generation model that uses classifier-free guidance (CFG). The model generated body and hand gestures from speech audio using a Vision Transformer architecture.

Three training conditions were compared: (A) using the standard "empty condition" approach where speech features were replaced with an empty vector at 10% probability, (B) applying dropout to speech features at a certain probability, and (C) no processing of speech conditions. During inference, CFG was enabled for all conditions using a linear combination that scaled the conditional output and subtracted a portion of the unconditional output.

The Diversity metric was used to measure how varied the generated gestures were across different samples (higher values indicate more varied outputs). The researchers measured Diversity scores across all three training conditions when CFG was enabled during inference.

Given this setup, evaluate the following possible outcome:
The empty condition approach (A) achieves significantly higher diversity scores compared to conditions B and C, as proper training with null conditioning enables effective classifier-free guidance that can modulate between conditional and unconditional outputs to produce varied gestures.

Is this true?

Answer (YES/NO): NO